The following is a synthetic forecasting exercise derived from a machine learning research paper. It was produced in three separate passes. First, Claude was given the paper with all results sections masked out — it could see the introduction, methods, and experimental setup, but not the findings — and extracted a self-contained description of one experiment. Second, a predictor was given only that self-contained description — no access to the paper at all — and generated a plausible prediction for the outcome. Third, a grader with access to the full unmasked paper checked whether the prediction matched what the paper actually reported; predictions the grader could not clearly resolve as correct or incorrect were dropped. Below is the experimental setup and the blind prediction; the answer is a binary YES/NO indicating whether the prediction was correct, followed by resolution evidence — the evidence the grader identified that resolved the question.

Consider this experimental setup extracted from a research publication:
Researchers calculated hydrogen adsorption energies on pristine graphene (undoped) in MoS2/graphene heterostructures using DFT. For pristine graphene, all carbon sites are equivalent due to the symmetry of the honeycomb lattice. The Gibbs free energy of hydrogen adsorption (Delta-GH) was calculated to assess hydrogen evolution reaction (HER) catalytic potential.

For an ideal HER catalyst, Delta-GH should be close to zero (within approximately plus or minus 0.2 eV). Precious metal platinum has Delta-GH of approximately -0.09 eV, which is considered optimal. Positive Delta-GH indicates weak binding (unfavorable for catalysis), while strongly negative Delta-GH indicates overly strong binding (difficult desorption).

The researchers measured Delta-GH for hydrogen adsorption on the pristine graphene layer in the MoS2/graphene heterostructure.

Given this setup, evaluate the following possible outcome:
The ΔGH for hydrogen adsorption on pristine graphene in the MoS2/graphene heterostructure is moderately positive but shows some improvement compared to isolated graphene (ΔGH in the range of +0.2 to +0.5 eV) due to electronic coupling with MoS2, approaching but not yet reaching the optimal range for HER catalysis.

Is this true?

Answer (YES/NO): NO